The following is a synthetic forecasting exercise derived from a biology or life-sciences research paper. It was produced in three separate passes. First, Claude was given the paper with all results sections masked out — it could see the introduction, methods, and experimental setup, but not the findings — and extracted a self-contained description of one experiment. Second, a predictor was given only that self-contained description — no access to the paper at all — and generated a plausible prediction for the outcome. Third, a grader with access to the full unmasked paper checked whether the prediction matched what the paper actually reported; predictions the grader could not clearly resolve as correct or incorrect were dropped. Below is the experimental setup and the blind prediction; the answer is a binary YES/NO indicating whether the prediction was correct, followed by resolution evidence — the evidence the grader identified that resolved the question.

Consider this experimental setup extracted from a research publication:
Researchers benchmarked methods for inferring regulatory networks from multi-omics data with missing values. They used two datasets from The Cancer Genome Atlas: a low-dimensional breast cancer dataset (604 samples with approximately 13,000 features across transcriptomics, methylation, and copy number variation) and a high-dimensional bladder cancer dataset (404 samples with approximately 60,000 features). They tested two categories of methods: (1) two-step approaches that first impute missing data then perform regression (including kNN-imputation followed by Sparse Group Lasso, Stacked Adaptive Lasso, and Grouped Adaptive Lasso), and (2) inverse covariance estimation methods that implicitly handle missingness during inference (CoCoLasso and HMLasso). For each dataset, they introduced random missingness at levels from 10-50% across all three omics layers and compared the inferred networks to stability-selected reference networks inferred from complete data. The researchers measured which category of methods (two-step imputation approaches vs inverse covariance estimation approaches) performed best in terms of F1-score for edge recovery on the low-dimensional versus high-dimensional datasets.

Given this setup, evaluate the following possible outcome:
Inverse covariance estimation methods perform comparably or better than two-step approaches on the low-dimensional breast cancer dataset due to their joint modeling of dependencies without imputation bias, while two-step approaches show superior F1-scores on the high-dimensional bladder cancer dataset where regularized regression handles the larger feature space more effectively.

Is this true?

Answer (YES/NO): NO